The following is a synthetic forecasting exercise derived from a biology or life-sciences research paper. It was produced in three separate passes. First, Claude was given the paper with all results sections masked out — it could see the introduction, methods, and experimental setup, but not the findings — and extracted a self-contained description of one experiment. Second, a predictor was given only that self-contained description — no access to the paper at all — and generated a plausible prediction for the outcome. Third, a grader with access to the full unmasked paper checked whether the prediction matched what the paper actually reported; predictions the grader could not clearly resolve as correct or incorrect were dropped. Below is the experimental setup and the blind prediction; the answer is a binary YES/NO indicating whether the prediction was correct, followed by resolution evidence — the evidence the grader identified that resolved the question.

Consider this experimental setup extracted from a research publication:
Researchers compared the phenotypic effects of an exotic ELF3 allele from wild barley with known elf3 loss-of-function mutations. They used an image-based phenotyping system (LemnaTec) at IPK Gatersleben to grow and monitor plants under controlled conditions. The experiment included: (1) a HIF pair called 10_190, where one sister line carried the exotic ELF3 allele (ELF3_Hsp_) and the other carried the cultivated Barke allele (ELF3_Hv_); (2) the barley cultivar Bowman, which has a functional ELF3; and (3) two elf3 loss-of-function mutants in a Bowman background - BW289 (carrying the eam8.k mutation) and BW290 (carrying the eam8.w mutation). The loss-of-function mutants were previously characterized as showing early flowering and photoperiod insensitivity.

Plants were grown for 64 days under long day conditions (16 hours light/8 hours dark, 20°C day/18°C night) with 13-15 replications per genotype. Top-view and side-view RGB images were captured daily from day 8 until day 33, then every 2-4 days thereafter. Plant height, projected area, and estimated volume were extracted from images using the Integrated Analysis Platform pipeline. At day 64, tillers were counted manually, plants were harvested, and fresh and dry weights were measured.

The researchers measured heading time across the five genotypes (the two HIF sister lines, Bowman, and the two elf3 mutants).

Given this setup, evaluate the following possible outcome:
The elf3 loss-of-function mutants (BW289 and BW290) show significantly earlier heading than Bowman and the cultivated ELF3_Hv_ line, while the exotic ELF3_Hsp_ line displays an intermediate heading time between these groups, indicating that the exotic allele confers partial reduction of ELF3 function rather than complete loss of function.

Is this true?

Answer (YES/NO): YES